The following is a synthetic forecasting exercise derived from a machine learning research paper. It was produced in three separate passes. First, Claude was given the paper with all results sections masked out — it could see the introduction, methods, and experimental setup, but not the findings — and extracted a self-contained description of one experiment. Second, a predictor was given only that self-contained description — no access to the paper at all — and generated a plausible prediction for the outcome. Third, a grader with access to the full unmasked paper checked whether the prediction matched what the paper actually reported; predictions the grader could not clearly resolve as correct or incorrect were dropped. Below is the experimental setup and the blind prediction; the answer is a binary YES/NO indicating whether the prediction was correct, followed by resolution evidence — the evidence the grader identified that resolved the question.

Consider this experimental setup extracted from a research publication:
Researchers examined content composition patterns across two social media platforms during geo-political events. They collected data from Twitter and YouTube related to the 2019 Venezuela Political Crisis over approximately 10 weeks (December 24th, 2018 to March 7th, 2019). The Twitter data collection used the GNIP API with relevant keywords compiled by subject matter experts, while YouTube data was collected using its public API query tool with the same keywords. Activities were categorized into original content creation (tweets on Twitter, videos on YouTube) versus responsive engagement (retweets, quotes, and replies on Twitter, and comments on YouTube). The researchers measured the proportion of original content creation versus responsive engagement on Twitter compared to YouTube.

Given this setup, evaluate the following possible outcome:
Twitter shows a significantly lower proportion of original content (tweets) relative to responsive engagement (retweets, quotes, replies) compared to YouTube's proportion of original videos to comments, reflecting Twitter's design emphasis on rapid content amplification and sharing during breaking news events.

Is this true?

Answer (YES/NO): NO